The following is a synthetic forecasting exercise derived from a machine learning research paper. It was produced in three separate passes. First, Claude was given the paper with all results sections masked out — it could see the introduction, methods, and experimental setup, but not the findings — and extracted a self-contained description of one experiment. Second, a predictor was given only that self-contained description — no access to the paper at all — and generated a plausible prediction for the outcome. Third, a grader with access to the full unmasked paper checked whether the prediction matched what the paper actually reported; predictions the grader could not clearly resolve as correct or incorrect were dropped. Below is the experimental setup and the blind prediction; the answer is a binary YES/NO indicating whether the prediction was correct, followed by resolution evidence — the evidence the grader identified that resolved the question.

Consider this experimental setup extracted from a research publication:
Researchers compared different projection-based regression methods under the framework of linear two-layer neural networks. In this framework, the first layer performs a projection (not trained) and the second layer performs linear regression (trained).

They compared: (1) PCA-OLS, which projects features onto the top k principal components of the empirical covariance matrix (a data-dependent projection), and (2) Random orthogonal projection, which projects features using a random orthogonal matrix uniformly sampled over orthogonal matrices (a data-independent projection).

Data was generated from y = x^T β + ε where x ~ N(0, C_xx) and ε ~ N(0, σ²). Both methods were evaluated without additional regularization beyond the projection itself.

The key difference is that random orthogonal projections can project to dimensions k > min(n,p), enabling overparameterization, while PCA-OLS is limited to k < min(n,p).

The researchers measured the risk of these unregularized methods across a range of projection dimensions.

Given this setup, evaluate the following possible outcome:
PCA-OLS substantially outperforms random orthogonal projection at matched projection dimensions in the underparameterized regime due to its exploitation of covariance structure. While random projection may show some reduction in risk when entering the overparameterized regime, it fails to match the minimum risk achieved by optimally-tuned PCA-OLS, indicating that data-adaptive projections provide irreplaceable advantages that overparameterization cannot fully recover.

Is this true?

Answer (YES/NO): YES